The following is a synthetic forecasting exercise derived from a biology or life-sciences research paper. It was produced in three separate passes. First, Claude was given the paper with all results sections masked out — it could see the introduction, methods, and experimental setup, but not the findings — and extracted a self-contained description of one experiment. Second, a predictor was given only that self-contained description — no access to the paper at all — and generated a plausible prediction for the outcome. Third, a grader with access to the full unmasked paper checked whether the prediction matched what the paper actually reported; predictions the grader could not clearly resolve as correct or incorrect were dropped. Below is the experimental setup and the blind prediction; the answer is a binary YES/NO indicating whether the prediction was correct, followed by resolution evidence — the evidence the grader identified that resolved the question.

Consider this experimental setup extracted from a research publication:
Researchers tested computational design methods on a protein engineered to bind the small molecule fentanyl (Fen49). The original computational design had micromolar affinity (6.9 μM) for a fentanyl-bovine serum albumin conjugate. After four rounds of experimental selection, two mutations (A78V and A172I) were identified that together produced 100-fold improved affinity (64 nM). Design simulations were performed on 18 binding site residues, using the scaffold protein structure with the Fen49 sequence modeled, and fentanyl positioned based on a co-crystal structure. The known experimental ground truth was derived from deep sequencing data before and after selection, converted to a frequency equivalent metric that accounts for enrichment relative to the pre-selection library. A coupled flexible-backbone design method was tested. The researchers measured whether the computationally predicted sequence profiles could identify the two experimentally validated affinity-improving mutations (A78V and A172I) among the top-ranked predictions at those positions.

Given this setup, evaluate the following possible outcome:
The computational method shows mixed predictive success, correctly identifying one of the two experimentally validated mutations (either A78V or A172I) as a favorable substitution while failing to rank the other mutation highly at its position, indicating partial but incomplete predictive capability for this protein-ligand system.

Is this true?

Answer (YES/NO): NO